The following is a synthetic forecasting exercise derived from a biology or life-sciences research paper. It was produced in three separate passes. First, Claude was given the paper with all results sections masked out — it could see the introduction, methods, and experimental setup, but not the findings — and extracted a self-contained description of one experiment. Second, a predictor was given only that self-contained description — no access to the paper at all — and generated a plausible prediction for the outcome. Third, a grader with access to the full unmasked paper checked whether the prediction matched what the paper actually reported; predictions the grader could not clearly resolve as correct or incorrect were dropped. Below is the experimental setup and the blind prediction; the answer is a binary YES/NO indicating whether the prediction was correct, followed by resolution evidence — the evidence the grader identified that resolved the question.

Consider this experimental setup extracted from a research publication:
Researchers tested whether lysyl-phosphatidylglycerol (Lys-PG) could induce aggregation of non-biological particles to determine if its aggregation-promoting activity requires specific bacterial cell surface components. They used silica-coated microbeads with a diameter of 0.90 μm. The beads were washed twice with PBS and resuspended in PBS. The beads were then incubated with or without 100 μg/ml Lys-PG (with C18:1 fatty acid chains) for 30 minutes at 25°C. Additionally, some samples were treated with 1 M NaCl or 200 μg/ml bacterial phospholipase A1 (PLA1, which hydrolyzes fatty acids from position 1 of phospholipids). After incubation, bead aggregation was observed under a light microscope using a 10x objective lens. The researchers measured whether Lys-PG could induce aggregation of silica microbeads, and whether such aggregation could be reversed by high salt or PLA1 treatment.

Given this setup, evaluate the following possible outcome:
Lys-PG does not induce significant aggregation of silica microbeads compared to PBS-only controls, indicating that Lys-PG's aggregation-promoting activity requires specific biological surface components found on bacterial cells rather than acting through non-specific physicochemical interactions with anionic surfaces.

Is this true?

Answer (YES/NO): NO